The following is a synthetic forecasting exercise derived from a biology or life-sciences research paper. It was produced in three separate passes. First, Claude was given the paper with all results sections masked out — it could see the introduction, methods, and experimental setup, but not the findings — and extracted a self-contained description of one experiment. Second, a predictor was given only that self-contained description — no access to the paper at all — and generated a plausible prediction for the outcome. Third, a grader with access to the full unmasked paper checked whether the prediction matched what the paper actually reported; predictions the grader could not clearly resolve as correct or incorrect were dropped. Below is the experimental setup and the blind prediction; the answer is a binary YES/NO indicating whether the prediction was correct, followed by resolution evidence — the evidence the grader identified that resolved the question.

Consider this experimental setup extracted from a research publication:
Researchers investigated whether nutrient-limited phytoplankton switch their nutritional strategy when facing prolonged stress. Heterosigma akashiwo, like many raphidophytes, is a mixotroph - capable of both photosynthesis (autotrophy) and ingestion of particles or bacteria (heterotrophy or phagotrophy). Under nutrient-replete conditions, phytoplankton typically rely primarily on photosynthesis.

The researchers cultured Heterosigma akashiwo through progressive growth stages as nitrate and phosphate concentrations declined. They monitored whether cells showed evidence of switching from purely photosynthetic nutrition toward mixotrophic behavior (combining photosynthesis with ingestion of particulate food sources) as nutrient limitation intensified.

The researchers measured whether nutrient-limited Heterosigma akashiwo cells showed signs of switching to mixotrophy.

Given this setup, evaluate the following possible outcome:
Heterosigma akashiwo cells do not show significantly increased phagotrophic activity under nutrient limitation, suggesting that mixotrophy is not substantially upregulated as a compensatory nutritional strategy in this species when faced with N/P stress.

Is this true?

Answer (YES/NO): NO